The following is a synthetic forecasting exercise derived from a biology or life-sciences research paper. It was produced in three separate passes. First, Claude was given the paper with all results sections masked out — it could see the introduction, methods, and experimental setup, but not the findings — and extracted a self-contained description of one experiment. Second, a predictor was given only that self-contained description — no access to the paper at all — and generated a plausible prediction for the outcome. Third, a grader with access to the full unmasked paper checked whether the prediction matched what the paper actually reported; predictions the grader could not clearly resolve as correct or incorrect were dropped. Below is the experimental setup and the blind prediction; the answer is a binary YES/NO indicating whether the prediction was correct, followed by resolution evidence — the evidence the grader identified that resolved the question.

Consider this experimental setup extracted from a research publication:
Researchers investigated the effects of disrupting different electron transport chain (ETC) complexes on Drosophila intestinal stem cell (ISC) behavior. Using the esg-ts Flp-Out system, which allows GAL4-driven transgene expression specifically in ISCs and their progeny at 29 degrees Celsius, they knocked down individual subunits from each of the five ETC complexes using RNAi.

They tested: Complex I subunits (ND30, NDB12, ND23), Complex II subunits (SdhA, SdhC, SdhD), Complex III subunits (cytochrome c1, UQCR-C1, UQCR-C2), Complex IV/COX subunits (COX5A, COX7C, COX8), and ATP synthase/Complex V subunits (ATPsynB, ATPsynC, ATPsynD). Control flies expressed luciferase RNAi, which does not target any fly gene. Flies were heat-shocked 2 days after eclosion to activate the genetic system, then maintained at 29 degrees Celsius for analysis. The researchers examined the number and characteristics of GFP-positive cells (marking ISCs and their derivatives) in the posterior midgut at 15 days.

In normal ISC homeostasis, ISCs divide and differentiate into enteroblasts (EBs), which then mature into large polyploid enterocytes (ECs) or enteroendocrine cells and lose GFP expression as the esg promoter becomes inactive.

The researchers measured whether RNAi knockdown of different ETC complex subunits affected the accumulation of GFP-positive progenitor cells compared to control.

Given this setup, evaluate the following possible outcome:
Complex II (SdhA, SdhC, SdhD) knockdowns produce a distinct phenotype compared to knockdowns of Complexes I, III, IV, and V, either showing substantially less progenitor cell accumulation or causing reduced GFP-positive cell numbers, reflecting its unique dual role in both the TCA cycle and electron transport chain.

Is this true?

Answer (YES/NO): NO